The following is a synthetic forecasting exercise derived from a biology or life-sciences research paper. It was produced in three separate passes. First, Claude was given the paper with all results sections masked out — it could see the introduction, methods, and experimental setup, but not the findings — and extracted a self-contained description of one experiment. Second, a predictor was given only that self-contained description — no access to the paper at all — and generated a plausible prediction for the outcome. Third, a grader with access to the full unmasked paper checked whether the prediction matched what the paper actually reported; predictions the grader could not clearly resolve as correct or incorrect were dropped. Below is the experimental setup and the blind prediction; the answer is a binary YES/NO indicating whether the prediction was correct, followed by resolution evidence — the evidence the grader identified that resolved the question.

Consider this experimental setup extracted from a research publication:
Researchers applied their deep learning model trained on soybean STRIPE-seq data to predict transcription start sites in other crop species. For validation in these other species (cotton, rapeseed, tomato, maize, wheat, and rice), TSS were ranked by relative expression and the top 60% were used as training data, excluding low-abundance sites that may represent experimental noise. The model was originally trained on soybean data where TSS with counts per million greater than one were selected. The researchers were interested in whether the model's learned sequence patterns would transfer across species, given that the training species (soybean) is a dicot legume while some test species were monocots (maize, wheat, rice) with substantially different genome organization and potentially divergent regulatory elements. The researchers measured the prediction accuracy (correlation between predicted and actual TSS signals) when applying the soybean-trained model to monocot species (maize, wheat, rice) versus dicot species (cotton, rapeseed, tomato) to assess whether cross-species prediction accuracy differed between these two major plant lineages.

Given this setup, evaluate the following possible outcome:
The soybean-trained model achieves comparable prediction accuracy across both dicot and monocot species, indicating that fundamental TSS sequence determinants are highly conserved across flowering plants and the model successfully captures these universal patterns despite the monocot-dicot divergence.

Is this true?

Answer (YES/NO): YES